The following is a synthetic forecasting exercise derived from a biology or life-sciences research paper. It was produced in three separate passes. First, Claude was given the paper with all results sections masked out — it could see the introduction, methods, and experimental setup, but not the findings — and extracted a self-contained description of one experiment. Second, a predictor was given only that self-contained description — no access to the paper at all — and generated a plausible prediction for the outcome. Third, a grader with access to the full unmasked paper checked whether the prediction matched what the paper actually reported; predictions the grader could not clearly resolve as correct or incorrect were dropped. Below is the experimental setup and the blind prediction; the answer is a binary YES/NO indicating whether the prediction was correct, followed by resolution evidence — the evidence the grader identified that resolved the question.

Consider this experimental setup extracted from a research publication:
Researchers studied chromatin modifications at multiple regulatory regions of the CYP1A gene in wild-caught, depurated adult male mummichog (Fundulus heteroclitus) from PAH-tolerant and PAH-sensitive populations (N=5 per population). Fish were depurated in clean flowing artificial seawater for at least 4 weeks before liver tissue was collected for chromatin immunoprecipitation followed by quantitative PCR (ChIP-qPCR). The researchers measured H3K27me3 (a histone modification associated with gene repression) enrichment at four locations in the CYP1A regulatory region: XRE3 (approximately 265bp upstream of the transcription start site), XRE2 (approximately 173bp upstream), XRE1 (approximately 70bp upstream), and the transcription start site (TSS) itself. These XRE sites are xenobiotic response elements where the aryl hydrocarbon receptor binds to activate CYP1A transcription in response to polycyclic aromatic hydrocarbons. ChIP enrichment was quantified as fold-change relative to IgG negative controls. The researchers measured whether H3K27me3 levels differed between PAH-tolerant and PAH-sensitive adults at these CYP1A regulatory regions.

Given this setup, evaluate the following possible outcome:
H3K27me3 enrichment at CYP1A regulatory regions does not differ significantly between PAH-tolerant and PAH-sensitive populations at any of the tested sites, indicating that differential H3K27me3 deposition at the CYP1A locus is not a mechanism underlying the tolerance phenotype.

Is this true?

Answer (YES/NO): NO